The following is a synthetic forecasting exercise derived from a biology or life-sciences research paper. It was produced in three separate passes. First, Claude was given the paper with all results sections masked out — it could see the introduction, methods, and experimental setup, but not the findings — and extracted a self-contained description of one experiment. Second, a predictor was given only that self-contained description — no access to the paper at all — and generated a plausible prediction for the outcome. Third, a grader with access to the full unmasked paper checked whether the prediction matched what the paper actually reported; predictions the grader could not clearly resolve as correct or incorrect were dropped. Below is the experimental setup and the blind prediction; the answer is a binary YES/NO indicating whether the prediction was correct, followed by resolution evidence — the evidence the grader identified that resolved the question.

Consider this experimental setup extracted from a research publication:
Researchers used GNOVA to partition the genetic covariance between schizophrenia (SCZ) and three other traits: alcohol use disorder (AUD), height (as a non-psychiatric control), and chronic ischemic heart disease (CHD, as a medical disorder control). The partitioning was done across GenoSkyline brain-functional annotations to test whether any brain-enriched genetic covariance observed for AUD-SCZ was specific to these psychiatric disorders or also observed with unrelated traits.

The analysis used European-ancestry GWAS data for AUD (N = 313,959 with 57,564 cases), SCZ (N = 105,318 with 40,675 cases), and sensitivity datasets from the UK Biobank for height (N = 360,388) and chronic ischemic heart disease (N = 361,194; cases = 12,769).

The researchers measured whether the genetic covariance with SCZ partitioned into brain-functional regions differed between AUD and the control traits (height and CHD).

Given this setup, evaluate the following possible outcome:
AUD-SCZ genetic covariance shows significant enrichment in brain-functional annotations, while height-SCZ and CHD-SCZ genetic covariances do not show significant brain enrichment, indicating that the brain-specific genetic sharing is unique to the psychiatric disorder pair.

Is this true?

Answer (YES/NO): YES